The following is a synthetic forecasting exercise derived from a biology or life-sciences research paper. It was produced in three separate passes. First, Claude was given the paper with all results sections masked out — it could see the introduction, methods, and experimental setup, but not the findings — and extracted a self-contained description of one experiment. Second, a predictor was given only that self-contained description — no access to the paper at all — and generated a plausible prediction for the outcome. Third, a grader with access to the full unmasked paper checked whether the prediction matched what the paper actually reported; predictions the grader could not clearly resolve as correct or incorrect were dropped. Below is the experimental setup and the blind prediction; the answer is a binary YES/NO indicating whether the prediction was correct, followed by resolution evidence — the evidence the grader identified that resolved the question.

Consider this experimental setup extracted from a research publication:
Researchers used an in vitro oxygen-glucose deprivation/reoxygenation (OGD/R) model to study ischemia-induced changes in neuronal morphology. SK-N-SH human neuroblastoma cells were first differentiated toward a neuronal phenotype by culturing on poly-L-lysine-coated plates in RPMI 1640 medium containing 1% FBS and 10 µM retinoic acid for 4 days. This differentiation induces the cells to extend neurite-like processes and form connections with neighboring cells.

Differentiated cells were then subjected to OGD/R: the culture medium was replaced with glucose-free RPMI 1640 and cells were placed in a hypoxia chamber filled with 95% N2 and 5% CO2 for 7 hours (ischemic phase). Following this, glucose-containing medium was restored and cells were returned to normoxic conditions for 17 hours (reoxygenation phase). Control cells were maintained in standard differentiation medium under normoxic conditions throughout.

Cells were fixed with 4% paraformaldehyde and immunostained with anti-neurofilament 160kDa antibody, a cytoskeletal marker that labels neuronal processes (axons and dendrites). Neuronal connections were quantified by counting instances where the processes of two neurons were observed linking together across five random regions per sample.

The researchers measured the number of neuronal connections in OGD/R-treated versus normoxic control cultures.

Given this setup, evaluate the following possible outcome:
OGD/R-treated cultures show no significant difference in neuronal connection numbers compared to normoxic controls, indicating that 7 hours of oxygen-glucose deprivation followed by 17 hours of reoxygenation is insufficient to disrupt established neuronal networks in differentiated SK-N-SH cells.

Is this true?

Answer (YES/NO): NO